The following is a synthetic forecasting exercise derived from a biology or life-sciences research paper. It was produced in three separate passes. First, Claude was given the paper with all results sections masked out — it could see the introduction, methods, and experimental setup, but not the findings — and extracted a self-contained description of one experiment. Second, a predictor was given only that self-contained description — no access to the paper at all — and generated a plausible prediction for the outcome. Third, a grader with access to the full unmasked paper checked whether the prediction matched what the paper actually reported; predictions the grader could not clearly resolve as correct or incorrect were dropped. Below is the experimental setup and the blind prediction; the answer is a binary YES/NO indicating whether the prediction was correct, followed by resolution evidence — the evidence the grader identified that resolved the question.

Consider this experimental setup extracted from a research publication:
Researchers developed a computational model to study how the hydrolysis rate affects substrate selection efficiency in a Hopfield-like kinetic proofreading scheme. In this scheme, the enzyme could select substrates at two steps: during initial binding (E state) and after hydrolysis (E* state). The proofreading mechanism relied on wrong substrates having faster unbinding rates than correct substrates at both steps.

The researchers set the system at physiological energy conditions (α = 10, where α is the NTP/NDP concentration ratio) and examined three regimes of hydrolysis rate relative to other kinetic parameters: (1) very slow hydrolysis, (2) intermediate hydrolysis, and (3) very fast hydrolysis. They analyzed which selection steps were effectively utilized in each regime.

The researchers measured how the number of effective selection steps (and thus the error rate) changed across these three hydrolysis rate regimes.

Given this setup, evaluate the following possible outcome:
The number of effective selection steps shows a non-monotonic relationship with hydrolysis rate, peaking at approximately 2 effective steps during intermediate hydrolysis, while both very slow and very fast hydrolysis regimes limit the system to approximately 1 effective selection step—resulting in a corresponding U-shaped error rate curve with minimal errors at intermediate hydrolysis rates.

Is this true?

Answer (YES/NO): YES